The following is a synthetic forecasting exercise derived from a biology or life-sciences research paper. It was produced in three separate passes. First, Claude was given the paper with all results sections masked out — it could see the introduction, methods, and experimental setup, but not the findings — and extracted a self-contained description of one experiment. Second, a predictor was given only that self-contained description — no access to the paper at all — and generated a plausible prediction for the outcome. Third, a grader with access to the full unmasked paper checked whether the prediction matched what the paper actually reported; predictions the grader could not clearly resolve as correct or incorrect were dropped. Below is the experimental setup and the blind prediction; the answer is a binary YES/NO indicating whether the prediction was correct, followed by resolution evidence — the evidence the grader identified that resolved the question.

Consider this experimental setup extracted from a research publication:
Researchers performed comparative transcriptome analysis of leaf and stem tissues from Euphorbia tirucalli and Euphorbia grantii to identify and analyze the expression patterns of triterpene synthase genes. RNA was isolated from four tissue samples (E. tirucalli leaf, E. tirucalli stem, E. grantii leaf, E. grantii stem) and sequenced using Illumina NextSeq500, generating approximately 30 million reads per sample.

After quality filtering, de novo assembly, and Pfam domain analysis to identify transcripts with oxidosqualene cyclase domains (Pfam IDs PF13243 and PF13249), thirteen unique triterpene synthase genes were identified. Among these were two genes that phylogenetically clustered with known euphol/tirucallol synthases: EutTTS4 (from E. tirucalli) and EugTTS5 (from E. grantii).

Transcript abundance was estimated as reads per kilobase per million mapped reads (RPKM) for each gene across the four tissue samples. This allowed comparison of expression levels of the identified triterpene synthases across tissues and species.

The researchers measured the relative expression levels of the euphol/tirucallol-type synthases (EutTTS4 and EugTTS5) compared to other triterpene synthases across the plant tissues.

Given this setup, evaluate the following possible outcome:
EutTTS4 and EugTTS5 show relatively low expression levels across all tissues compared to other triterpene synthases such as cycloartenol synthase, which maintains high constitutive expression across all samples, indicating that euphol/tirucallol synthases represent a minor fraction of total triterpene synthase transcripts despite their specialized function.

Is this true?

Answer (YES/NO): NO